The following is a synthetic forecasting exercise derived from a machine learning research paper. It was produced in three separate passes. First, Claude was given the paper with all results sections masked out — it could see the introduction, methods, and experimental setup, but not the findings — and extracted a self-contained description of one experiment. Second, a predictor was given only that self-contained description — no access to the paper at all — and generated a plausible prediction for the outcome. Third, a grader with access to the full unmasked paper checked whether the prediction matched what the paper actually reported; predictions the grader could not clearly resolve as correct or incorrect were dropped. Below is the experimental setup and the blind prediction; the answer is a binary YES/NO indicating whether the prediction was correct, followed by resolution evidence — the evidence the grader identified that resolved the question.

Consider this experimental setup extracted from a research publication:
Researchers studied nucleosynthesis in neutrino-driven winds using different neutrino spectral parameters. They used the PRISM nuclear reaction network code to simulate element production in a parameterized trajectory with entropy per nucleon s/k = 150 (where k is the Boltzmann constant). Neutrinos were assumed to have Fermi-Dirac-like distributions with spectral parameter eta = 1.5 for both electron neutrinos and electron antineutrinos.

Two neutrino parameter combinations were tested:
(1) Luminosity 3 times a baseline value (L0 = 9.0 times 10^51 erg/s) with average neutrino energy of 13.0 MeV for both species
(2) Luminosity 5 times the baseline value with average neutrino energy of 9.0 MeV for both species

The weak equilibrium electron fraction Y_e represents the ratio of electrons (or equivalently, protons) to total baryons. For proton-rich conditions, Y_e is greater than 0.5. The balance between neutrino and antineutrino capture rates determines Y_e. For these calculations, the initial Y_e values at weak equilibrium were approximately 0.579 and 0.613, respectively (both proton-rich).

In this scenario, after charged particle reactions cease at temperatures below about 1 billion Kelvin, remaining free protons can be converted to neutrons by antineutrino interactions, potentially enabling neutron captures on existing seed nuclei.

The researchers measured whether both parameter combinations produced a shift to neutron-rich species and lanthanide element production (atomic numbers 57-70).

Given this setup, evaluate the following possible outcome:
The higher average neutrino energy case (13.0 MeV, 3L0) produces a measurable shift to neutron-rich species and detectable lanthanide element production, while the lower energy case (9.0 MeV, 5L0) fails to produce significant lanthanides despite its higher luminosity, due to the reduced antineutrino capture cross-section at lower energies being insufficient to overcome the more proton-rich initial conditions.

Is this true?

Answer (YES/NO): NO